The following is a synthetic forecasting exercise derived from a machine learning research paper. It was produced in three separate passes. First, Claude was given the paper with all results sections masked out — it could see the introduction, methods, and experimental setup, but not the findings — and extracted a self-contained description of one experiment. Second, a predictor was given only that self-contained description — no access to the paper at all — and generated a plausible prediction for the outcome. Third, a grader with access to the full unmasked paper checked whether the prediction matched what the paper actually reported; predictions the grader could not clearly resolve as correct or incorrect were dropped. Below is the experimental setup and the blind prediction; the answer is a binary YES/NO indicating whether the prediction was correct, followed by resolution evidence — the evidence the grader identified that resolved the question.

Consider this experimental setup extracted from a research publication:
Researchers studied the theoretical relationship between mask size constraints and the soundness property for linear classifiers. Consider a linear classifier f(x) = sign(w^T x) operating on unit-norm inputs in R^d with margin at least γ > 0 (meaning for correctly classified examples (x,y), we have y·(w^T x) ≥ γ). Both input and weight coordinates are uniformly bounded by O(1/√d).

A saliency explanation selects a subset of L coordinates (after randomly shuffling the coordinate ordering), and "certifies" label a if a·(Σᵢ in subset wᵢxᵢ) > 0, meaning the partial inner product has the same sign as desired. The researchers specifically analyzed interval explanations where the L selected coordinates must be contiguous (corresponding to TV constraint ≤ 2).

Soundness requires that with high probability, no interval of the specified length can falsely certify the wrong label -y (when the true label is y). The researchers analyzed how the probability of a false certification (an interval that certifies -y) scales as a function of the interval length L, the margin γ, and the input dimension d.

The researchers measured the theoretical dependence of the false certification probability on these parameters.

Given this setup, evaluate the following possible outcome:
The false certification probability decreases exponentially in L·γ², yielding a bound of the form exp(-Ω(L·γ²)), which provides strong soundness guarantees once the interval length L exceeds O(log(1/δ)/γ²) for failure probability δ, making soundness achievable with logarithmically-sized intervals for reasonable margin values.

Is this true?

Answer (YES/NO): NO